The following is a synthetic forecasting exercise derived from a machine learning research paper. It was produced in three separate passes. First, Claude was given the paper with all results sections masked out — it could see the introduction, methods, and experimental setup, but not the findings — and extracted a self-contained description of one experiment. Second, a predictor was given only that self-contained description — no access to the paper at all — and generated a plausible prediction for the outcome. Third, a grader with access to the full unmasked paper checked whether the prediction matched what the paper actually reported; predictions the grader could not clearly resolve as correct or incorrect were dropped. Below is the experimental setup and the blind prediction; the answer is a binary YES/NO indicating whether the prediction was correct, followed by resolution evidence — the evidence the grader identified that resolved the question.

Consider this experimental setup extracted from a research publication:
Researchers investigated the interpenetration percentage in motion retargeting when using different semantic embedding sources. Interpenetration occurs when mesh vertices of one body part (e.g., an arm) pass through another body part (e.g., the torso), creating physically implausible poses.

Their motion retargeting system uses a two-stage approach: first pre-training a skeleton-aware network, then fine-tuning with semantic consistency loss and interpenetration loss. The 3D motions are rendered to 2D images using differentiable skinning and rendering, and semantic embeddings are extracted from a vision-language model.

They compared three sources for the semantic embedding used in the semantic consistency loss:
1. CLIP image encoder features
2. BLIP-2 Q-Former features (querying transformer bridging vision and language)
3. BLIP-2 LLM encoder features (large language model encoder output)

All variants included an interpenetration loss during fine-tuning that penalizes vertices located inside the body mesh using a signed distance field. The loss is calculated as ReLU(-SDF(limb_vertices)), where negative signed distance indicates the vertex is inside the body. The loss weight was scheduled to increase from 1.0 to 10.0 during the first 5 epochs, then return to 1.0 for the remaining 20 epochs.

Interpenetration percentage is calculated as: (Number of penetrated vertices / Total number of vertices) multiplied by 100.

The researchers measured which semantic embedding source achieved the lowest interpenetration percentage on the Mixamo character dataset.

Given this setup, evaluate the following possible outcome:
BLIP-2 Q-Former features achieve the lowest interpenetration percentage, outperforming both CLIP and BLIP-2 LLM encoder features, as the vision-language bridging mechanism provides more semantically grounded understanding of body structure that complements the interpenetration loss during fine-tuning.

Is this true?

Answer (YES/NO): NO